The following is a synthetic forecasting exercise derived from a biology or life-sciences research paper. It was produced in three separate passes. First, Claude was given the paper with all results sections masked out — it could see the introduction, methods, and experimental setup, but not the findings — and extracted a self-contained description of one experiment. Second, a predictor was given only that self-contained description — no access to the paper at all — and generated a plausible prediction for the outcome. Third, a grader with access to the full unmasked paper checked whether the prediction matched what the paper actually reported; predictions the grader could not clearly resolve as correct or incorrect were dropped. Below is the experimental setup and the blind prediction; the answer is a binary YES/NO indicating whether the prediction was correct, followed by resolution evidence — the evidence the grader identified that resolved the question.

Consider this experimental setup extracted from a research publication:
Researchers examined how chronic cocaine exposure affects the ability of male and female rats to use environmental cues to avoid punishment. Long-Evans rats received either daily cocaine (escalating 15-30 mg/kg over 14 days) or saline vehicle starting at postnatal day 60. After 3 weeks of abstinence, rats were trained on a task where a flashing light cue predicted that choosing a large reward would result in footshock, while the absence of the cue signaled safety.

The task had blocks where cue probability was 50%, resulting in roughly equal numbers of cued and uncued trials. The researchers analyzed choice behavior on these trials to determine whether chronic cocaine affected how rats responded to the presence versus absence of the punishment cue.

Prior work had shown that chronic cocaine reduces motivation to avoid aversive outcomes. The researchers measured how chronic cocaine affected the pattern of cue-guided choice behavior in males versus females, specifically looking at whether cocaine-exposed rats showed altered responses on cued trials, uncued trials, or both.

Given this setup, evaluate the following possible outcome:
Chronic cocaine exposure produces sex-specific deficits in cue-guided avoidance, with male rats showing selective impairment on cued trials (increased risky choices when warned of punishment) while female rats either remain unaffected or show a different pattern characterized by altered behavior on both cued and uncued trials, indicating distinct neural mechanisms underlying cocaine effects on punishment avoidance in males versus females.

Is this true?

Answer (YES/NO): NO